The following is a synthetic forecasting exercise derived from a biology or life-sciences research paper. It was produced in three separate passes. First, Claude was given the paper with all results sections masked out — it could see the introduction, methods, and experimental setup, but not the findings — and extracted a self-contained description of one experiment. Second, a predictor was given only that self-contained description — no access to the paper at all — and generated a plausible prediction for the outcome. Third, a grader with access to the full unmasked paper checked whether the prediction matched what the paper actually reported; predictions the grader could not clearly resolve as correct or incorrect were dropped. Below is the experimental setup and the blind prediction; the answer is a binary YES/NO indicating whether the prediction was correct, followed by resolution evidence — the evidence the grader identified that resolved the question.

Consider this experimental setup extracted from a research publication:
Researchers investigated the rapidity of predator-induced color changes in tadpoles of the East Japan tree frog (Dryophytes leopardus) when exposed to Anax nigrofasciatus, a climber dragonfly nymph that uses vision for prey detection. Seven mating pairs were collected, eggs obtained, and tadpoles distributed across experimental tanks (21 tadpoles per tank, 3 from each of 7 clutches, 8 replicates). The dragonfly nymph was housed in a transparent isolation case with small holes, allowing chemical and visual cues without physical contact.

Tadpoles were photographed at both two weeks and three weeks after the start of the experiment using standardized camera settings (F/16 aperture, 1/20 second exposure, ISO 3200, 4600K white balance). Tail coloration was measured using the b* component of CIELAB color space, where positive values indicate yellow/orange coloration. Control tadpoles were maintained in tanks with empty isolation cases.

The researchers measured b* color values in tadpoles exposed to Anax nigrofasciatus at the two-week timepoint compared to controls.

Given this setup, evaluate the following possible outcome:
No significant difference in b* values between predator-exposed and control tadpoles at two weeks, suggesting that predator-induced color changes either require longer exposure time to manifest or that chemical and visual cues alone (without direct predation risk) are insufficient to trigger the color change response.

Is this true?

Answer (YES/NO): NO